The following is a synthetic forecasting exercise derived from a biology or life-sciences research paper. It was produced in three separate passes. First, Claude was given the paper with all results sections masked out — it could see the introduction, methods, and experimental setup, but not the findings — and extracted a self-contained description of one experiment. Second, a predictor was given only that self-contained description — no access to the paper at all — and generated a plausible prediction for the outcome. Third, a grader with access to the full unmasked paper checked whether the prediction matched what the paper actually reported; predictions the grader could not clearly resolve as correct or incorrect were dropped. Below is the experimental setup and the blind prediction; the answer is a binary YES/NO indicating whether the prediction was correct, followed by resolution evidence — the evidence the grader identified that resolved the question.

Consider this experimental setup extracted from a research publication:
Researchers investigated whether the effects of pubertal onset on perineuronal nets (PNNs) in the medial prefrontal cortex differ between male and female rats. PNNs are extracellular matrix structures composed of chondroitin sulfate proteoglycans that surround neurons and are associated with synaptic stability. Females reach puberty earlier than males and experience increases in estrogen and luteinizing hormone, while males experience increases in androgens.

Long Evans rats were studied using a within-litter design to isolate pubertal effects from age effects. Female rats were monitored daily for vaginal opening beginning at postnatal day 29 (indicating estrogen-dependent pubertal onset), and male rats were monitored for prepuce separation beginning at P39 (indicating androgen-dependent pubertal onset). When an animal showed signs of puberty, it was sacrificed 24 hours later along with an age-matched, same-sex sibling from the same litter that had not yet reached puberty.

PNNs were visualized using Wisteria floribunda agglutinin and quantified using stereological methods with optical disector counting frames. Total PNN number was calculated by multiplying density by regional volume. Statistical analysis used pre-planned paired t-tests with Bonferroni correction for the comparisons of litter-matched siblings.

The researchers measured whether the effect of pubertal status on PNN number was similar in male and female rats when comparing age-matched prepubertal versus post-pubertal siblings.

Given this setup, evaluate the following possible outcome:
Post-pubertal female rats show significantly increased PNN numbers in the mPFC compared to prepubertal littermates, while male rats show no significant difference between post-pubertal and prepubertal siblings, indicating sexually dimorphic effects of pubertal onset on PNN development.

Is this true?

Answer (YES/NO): NO